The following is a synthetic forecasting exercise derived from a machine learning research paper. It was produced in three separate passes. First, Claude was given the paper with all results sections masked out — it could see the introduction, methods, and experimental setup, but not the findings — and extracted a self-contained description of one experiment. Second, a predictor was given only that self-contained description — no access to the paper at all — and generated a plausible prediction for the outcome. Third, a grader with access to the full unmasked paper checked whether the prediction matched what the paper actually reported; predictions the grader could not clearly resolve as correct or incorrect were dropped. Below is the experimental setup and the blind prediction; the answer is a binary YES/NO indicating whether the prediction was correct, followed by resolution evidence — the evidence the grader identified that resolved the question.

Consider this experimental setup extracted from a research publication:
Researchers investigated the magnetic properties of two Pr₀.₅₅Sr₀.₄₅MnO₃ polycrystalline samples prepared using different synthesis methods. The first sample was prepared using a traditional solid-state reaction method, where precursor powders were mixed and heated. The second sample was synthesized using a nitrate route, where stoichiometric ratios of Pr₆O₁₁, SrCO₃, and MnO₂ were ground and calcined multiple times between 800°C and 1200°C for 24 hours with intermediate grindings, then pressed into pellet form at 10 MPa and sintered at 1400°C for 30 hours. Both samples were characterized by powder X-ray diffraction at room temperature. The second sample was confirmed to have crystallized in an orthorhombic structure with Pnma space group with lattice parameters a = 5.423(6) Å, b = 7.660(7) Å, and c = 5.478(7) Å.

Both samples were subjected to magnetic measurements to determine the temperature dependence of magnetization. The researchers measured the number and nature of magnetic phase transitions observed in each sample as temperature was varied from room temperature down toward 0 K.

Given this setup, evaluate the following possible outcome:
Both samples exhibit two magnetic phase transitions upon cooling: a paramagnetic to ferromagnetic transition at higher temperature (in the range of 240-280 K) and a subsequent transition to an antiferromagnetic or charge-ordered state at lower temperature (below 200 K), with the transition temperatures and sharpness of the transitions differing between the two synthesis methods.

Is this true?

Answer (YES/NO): NO